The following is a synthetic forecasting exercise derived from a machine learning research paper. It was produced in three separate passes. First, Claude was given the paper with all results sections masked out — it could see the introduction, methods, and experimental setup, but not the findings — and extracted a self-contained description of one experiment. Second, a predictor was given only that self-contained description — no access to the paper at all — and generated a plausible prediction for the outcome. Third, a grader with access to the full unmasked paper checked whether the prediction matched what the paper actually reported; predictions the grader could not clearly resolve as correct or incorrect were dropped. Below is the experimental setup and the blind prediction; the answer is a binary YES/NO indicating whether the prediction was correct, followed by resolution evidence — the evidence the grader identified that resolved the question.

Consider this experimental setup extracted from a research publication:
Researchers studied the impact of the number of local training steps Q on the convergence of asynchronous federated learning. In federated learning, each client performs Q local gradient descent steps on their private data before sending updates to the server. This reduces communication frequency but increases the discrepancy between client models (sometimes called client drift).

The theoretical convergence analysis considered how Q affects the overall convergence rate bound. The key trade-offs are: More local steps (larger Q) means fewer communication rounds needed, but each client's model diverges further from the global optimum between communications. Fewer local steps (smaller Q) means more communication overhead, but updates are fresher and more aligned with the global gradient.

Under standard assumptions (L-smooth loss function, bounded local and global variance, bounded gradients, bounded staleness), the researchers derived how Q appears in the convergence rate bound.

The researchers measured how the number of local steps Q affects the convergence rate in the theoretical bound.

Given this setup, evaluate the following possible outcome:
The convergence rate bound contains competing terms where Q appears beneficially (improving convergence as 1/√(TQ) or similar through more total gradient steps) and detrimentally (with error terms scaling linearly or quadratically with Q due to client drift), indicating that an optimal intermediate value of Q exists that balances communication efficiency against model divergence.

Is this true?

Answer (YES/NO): YES